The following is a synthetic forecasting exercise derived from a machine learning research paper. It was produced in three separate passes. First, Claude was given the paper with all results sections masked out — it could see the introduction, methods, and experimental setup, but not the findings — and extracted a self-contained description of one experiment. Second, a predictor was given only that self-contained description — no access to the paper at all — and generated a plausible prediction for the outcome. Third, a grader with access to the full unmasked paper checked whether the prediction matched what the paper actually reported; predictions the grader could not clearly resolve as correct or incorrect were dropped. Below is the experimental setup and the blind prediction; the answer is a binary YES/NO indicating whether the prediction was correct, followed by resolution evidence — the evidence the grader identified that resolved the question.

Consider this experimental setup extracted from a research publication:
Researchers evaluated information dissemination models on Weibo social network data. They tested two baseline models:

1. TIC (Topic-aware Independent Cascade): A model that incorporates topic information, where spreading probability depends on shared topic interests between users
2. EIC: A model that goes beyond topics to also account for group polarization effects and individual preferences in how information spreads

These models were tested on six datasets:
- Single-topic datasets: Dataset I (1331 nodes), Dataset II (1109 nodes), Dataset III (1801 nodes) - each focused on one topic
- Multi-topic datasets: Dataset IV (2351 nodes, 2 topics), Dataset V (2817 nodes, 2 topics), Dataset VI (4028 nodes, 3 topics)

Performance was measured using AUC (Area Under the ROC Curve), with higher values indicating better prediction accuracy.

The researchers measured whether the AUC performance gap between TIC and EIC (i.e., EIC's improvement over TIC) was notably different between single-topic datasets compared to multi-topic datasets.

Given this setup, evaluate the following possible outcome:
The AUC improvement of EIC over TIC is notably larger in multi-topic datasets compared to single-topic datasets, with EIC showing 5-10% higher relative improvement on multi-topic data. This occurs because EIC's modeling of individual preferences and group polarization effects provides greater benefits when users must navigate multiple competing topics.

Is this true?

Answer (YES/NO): NO